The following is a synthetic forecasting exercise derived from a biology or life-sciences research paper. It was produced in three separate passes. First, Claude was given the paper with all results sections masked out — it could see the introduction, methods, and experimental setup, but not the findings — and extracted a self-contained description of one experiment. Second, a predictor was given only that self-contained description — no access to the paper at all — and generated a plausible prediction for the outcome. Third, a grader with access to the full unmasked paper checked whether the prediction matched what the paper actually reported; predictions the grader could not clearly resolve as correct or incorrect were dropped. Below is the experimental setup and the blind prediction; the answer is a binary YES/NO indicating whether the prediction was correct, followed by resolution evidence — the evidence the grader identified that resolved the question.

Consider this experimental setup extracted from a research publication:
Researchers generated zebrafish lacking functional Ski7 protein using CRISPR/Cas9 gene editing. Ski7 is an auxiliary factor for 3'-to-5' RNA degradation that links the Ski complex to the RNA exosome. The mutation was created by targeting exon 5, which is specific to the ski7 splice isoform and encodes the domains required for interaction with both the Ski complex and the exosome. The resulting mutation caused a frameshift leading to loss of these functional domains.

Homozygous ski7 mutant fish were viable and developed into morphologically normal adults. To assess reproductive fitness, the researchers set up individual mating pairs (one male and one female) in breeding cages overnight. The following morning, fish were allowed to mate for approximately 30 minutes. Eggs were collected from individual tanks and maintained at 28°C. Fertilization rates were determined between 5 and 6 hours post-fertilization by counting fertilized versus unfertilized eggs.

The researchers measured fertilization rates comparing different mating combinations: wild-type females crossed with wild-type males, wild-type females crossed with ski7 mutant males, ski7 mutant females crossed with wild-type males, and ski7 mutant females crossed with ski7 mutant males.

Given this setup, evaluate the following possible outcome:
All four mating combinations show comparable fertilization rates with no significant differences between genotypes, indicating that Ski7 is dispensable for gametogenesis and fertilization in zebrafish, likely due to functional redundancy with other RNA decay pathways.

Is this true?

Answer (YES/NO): NO